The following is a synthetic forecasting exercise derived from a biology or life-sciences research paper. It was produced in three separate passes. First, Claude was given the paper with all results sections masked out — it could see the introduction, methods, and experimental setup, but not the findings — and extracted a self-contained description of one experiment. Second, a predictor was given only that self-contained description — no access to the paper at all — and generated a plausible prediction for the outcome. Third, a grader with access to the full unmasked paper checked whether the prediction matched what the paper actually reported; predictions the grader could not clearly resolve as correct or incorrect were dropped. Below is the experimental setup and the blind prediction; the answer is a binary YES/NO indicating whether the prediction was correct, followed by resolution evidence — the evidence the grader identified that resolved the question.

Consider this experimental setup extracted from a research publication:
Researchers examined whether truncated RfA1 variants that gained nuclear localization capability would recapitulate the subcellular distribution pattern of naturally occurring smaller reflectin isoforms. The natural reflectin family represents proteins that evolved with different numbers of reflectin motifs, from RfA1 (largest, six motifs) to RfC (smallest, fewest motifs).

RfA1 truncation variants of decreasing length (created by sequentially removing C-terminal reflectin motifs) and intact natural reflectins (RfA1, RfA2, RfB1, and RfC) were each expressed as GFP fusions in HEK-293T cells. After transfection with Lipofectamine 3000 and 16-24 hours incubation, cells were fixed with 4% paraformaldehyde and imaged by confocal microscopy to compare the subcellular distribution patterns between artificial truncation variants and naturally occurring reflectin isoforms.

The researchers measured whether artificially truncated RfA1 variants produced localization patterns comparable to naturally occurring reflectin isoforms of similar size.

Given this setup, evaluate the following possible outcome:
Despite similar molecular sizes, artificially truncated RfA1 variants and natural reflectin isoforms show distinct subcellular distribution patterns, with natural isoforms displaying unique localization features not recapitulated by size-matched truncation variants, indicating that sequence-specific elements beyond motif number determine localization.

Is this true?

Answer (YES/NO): NO